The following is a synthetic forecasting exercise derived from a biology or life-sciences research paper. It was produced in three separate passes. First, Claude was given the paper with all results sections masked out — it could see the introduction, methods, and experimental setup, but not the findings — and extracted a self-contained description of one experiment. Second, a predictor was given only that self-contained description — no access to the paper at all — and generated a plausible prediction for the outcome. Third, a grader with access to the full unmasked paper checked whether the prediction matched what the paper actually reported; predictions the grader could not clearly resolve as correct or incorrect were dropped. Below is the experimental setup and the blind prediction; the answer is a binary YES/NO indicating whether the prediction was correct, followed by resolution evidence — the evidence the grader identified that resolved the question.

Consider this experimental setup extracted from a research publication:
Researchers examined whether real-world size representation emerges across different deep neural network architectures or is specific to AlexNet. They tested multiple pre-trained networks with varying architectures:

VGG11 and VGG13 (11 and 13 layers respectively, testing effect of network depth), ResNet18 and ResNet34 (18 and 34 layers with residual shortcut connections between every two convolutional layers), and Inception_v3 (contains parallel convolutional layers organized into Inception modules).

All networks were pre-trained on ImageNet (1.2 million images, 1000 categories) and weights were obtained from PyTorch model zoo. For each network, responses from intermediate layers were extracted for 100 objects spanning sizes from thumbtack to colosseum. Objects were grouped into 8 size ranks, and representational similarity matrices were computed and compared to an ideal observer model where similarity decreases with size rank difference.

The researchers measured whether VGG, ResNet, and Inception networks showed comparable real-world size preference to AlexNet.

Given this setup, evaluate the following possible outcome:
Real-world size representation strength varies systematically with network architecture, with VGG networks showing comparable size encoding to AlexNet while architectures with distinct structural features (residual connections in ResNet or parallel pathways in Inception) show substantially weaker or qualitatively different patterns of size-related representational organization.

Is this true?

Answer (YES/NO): NO